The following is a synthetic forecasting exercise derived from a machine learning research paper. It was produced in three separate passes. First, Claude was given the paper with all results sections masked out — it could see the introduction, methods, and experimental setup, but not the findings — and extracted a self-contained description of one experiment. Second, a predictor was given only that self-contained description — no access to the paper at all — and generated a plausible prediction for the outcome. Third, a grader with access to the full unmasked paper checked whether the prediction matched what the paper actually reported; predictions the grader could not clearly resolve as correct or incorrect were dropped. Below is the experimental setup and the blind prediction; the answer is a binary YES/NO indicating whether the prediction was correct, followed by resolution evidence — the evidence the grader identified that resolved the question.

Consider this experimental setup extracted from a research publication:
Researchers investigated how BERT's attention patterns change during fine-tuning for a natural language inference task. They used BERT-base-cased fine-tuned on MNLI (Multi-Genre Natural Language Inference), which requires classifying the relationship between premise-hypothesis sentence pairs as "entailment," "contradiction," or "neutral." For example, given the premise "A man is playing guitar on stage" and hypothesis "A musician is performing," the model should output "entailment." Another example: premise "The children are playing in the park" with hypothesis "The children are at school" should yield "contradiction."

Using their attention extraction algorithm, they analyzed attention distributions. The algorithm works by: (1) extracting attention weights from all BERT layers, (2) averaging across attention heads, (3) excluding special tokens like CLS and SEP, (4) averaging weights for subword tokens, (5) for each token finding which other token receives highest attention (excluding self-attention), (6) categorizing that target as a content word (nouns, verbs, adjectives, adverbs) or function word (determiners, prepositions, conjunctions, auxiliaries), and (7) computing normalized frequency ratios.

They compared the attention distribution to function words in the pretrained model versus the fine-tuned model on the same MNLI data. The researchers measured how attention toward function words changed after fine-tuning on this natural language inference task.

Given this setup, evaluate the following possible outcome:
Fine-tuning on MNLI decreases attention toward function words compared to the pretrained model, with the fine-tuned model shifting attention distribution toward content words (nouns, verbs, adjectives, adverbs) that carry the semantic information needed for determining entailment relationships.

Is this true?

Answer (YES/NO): NO